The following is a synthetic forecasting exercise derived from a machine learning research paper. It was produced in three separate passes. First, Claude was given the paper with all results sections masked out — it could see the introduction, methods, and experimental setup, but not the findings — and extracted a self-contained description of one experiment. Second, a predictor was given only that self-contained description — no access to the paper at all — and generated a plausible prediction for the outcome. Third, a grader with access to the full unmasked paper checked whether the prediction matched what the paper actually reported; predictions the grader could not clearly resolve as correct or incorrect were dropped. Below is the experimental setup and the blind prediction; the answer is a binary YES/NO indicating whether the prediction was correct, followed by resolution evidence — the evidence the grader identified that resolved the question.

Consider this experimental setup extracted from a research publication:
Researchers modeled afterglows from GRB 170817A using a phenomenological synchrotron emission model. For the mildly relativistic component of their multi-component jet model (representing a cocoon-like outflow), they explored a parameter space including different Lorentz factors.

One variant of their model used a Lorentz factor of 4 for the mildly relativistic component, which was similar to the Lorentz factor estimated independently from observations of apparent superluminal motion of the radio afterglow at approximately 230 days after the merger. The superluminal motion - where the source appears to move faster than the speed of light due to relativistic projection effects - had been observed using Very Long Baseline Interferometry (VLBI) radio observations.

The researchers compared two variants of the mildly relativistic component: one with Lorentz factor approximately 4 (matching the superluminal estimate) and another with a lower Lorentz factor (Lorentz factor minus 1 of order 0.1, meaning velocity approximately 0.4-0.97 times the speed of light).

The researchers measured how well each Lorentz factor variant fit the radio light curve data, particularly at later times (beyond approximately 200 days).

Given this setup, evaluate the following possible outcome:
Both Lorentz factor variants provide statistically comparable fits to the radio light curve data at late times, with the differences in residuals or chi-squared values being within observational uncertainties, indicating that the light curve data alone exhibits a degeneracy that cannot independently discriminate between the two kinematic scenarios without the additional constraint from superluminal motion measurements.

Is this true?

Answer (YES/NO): NO